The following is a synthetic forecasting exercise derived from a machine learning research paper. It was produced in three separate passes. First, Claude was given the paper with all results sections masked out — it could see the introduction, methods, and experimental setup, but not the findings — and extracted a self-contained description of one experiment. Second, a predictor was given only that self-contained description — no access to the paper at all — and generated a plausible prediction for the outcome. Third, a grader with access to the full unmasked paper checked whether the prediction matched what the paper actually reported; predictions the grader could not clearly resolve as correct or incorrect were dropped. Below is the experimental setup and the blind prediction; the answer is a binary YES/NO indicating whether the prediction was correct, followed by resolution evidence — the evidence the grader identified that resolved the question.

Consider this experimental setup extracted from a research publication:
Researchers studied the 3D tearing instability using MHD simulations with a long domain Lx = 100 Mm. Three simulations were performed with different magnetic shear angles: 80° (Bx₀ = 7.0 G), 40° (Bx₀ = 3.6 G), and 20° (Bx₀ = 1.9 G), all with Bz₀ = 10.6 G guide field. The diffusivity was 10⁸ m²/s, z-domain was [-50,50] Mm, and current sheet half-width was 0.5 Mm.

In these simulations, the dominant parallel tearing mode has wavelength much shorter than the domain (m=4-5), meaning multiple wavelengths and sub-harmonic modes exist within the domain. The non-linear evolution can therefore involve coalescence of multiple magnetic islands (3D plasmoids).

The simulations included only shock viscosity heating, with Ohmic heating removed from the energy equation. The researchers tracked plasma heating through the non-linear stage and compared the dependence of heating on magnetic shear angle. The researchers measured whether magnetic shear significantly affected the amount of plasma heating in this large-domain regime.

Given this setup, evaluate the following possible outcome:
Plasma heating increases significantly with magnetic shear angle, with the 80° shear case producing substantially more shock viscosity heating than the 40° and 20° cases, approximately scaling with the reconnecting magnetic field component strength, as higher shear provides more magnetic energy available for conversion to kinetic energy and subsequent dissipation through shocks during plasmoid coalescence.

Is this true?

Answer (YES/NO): NO